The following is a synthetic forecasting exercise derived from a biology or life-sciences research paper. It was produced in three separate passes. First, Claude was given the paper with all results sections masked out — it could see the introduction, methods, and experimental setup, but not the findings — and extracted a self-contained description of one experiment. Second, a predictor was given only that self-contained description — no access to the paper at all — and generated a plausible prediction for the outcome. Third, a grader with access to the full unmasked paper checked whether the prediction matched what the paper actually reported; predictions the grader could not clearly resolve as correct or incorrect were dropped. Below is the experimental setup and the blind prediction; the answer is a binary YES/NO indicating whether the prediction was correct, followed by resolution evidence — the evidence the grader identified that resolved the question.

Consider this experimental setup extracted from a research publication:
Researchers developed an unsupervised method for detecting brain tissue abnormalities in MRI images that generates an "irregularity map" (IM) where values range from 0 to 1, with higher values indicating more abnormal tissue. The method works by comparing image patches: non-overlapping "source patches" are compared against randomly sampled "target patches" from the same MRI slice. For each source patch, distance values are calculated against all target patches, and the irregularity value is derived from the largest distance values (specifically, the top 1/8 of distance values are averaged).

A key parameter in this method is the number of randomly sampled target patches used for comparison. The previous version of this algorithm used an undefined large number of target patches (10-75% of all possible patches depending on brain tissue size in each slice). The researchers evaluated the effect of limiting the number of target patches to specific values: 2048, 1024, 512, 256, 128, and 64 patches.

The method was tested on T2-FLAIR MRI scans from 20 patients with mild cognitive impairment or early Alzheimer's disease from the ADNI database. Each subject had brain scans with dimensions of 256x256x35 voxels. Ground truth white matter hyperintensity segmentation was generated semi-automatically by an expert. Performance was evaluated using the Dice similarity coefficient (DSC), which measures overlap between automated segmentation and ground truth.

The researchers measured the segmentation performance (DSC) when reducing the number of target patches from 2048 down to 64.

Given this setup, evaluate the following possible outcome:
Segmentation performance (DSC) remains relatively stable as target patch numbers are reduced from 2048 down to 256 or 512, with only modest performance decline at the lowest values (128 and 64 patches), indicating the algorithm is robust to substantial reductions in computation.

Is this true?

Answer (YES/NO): YES